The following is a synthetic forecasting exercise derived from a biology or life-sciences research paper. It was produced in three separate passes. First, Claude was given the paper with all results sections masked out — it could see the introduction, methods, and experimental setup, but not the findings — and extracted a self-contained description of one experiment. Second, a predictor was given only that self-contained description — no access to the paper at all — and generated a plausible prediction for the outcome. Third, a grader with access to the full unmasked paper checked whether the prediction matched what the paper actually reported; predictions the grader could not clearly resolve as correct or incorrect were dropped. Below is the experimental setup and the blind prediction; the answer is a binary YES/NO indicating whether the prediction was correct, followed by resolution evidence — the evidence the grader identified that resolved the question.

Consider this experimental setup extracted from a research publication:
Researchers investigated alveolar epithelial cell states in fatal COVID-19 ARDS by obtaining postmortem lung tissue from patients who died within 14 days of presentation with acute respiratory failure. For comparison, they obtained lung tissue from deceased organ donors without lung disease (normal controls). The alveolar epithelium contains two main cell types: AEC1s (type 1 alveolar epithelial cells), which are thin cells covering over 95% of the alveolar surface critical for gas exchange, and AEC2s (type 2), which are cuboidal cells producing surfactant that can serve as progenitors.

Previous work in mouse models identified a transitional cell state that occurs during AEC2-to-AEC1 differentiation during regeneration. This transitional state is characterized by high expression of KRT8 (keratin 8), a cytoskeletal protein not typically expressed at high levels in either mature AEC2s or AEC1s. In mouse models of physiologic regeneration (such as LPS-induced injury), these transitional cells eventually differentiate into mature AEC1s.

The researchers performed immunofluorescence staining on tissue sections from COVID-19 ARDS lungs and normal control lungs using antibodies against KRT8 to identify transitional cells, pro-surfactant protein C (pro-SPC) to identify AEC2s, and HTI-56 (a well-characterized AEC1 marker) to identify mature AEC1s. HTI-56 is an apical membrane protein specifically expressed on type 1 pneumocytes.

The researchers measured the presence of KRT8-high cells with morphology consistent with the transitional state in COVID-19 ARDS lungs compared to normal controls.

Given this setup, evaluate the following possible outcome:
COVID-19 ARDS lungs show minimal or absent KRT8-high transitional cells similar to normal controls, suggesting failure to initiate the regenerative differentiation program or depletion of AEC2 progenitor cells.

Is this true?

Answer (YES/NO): NO